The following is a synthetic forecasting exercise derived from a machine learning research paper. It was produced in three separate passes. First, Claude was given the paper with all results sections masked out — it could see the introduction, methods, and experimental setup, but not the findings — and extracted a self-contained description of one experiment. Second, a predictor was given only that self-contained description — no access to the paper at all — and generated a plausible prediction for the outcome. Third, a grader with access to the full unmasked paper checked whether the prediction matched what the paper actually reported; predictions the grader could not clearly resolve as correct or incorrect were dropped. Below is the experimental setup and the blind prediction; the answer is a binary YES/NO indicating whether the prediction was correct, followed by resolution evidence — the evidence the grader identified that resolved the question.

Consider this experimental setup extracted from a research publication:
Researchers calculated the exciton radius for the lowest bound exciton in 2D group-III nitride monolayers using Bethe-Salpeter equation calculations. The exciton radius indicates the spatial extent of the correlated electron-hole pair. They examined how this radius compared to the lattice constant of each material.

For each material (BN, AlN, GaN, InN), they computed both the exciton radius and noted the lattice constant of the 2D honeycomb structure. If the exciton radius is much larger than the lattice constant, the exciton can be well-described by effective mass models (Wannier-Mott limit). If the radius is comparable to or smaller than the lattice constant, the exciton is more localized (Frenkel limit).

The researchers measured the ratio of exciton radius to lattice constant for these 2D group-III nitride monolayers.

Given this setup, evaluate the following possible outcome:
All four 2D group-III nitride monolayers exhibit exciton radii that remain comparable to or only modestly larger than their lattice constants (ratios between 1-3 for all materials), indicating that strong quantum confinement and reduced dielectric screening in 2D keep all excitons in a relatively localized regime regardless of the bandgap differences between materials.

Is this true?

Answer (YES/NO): NO